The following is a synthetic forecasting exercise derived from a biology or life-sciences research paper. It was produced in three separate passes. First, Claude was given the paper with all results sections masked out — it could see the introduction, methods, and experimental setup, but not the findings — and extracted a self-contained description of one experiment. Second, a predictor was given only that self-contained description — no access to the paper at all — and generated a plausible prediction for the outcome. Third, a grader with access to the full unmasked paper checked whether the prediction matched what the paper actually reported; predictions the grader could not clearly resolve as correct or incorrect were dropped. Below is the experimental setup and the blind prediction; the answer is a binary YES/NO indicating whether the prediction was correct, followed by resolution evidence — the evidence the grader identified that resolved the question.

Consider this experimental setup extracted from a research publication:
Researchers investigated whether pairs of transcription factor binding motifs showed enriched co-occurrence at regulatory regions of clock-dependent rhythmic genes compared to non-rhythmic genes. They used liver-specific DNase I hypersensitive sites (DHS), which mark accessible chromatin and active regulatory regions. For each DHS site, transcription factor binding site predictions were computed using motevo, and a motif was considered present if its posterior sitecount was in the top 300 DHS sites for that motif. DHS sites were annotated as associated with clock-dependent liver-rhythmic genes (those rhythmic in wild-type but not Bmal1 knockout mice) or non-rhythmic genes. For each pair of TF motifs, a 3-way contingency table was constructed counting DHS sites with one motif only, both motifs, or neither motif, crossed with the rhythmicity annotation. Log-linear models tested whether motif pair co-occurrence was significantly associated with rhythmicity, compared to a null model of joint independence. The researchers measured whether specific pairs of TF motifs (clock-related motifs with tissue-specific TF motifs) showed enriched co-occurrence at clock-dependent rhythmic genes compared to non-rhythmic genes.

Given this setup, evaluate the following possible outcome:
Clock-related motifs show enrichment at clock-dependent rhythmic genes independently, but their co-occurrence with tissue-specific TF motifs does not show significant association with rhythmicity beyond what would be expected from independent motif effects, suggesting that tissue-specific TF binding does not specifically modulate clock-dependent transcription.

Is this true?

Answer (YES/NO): NO